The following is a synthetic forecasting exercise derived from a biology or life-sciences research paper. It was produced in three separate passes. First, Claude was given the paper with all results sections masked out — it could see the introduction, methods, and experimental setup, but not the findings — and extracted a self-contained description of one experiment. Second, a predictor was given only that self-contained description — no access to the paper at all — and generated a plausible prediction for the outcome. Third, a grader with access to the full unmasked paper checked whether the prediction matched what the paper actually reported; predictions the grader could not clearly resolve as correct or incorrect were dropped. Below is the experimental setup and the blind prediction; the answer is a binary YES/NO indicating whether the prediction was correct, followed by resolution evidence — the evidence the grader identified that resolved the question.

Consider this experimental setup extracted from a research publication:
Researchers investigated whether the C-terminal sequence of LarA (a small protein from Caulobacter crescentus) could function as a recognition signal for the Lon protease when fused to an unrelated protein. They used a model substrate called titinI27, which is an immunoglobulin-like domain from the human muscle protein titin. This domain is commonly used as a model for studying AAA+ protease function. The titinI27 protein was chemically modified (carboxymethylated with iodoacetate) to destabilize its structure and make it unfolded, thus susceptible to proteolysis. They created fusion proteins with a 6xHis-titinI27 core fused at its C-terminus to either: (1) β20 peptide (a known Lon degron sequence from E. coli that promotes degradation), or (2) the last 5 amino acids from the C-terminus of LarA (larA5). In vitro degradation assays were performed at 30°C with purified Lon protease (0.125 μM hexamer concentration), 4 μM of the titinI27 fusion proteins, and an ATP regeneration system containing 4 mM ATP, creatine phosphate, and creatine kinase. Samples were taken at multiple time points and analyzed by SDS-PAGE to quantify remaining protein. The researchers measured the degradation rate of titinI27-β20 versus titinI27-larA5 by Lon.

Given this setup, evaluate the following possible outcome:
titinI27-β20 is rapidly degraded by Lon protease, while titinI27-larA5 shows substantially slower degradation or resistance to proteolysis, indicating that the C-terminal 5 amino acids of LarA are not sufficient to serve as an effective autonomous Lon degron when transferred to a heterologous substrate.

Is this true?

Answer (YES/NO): NO